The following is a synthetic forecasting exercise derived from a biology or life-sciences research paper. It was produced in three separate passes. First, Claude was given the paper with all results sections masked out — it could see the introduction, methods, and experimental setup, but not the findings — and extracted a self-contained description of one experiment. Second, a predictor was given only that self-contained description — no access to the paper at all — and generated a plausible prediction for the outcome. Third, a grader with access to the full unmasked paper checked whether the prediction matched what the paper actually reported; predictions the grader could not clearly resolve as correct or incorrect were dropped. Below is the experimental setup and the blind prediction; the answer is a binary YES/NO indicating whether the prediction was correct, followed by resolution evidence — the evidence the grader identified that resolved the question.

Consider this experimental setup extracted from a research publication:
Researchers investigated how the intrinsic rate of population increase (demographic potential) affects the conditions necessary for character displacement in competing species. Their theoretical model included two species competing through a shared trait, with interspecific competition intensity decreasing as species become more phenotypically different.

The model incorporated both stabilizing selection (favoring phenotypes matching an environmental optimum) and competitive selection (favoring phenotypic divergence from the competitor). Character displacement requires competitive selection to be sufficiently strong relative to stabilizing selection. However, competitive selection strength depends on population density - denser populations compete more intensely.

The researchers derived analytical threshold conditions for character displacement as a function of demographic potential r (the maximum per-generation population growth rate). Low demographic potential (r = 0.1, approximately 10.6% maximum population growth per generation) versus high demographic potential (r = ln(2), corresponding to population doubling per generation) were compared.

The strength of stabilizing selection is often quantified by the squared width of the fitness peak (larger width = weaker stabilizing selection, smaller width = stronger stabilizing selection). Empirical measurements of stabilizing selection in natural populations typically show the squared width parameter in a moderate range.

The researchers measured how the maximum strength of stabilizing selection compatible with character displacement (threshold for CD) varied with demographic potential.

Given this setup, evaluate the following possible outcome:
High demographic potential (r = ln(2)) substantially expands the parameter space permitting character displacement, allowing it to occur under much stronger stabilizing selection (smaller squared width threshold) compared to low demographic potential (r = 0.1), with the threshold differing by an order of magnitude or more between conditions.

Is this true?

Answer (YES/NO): YES